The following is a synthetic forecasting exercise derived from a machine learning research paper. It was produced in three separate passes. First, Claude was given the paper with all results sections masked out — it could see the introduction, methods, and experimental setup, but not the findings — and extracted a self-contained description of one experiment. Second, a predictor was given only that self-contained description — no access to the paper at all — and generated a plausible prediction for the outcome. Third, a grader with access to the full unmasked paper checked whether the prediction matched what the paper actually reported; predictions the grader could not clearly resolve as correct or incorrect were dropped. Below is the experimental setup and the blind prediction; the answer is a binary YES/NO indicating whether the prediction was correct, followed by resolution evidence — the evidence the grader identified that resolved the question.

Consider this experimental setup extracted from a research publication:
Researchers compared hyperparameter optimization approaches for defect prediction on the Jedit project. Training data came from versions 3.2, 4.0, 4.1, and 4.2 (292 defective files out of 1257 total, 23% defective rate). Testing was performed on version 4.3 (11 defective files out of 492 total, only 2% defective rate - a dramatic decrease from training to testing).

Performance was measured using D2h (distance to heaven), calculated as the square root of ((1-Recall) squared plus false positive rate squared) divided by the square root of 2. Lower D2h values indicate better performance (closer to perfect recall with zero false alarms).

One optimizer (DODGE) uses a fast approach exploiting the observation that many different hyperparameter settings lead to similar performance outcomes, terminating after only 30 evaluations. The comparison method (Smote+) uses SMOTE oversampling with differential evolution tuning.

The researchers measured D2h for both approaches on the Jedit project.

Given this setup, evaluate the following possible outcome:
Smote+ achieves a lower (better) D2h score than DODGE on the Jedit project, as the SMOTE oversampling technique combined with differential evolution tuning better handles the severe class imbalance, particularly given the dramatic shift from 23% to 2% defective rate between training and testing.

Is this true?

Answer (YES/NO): YES